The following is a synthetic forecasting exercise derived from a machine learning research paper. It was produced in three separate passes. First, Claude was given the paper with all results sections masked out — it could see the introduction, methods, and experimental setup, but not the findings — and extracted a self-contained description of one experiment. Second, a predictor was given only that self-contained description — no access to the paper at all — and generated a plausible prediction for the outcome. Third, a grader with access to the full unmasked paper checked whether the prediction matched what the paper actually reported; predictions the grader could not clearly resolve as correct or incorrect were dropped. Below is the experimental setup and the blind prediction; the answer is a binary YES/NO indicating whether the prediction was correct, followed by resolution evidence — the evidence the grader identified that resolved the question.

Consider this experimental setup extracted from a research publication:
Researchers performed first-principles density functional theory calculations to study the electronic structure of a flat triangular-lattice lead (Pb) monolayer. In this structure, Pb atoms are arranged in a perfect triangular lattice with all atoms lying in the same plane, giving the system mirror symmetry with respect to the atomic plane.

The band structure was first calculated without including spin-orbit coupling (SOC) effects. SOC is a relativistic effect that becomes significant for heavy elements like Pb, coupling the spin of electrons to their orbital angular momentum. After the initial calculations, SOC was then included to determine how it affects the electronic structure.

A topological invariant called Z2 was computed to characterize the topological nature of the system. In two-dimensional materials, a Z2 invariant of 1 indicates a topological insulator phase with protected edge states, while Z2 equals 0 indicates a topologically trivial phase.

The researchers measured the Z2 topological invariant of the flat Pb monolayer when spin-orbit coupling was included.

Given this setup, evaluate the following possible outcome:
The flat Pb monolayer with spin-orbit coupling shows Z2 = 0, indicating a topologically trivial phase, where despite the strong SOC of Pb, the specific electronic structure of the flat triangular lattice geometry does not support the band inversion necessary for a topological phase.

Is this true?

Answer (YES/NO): YES